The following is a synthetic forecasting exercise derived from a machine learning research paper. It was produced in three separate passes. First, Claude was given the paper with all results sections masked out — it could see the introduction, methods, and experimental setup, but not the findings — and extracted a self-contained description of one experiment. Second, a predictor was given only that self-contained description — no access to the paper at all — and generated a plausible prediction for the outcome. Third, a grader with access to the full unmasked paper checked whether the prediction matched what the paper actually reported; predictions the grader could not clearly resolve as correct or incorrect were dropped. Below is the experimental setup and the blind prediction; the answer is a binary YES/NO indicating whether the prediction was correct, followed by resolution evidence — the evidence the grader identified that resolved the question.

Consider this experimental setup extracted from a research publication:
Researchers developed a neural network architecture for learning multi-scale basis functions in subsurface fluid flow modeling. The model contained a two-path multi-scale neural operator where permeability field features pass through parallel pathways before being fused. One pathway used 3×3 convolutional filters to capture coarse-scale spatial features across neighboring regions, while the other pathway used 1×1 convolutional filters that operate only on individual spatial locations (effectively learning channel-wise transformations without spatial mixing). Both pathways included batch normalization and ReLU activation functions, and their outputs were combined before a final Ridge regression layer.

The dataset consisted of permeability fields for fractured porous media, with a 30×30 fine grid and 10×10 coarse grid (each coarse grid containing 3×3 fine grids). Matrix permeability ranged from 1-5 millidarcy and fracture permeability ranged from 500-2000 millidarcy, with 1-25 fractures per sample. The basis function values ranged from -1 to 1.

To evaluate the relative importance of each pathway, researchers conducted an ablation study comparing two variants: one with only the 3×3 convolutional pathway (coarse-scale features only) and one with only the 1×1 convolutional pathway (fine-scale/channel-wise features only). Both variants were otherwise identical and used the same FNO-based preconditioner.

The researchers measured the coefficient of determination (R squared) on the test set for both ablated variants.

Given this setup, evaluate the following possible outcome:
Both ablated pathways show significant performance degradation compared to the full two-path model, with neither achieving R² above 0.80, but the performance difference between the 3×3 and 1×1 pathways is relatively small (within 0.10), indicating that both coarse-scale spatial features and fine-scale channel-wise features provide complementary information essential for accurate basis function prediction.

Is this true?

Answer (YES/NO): NO